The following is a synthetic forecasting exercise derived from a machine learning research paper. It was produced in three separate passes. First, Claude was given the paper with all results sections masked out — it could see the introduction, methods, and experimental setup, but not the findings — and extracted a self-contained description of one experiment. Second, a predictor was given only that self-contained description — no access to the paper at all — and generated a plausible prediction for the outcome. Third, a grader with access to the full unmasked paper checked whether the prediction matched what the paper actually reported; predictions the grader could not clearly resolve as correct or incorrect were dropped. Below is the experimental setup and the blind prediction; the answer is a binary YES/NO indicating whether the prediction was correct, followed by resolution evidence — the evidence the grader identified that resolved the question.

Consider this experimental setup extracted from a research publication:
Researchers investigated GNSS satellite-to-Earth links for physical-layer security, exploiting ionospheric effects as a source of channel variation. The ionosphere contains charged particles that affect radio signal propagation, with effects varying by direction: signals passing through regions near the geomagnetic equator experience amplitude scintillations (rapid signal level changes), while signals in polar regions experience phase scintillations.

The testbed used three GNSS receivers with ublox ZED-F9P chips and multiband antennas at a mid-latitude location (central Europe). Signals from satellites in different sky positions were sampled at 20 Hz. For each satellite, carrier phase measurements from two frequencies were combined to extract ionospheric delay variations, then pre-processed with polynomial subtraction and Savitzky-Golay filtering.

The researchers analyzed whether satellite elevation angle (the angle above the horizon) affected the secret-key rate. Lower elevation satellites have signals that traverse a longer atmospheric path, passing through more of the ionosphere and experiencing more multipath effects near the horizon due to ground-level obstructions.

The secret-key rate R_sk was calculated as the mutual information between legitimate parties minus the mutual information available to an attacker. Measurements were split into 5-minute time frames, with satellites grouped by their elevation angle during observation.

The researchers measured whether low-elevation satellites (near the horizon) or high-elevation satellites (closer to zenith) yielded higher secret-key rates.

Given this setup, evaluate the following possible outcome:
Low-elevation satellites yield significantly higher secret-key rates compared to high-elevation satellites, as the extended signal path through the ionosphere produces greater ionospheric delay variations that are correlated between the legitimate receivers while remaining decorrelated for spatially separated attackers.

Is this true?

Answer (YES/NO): NO